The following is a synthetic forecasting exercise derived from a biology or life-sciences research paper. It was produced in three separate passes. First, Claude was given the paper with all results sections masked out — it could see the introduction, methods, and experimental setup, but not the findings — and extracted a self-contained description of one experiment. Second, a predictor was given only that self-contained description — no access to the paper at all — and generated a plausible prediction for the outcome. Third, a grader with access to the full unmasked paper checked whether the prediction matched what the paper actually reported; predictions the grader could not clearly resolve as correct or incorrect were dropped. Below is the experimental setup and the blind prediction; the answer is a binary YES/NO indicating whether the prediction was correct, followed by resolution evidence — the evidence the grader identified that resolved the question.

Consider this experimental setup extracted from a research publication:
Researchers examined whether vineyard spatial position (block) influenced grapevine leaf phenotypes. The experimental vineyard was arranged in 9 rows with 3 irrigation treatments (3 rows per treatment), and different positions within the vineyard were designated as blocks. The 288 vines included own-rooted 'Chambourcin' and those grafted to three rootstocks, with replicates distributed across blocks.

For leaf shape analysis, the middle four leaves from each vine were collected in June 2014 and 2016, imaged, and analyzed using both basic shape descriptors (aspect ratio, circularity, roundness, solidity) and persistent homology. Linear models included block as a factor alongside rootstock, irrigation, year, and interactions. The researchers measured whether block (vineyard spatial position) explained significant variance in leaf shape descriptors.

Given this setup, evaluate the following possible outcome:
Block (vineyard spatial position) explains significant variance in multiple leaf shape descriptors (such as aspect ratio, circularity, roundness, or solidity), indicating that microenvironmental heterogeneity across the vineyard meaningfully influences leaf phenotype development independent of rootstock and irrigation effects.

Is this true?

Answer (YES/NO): NO